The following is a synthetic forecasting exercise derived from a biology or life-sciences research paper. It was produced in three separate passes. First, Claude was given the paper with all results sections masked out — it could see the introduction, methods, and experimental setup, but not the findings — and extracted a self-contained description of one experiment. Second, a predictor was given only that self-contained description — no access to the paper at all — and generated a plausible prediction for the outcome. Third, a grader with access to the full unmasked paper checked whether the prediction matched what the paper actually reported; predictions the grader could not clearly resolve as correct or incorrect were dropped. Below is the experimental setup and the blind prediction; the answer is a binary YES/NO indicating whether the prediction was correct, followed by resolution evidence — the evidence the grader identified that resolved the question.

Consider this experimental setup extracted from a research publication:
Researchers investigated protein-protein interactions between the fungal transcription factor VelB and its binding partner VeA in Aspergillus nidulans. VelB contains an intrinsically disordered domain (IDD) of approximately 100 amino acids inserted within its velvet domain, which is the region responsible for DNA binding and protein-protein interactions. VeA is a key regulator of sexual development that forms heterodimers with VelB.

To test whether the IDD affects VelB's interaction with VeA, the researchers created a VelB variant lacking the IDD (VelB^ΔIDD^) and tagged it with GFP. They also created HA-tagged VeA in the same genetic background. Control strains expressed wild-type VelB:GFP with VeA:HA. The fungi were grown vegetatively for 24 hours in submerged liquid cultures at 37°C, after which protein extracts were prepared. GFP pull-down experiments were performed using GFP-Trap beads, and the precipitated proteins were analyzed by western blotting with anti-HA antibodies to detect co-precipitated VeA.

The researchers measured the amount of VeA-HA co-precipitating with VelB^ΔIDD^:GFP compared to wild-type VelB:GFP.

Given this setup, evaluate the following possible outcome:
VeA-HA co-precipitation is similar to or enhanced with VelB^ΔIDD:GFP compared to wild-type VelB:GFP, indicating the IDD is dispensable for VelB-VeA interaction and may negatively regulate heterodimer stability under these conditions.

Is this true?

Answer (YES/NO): YES